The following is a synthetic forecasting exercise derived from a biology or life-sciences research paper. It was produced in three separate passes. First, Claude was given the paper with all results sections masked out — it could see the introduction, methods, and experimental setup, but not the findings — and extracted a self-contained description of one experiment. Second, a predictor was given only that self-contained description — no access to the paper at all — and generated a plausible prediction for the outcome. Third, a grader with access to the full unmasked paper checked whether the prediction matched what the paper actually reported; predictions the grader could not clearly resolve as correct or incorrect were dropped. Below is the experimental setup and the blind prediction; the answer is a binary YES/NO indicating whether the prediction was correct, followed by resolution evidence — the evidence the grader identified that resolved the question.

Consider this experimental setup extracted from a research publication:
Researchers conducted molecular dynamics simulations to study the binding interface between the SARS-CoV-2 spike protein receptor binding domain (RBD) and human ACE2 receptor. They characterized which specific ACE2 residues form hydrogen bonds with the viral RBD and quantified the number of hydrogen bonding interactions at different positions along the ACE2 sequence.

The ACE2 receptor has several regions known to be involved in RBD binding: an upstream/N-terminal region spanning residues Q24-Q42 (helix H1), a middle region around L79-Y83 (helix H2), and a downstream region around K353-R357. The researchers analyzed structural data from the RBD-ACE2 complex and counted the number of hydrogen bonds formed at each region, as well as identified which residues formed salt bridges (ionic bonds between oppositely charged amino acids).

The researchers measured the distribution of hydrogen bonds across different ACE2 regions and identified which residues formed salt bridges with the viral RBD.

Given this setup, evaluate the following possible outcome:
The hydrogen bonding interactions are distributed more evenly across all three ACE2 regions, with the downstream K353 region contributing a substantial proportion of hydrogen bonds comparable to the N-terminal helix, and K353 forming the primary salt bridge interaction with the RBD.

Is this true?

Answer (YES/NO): NO